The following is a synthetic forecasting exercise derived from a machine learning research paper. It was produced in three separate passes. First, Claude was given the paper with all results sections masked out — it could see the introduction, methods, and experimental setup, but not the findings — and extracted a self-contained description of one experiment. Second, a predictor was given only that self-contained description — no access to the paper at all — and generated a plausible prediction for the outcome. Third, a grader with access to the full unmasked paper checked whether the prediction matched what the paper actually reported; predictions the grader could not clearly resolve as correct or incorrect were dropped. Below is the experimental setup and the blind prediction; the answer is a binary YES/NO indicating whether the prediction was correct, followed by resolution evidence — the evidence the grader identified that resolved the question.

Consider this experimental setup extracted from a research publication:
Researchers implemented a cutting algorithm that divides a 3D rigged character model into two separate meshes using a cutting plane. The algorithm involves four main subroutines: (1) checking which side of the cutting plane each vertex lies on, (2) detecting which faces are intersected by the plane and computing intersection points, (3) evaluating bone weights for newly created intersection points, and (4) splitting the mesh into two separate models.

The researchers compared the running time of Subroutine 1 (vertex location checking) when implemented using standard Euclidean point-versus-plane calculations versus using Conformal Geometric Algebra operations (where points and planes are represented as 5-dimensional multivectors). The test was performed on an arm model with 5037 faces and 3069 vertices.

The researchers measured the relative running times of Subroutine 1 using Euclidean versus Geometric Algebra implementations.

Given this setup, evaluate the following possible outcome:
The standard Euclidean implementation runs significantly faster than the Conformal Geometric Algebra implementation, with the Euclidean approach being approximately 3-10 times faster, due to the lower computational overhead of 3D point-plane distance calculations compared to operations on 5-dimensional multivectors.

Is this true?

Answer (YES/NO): NO